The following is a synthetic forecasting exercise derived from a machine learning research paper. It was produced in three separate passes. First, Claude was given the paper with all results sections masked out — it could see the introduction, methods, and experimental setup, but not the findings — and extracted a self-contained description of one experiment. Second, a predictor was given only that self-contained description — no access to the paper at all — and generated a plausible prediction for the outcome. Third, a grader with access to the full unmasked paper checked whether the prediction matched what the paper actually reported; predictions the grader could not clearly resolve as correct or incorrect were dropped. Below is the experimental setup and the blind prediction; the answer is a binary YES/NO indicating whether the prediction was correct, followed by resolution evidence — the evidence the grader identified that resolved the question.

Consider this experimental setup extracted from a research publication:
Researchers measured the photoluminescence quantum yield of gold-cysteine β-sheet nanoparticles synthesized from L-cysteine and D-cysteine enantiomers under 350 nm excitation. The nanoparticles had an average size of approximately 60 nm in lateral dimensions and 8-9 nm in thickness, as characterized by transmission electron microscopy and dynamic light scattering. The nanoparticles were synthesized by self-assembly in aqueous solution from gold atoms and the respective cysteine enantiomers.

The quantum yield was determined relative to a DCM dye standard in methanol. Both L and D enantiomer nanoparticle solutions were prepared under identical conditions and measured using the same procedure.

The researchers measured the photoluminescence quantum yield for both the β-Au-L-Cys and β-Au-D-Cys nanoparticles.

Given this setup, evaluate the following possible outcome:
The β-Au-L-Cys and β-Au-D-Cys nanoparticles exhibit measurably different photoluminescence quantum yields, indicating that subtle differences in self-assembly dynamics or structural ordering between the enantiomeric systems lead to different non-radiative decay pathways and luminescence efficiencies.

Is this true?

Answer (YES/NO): NO